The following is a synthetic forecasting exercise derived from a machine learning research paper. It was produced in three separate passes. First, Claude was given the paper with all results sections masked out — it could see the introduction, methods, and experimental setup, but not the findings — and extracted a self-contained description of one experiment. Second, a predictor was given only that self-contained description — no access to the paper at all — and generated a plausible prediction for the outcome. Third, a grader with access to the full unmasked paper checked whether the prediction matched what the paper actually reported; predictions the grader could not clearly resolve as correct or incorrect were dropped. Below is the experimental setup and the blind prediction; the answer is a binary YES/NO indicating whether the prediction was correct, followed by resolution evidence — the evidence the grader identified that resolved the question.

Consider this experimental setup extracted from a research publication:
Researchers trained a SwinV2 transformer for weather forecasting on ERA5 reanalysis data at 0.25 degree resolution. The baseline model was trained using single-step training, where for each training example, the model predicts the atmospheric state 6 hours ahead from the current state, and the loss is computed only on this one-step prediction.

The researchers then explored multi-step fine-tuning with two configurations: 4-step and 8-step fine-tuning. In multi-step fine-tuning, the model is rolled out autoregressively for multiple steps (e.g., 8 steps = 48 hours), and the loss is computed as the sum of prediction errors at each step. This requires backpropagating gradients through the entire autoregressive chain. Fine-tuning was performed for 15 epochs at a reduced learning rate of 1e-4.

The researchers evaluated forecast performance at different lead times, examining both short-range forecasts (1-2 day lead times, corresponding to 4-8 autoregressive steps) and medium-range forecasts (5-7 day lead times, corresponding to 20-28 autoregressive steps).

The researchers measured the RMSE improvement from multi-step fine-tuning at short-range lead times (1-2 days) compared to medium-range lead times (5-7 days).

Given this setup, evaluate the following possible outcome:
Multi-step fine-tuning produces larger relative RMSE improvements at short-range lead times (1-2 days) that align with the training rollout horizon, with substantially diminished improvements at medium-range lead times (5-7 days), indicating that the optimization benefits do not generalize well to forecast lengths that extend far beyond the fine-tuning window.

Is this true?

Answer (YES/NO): NO